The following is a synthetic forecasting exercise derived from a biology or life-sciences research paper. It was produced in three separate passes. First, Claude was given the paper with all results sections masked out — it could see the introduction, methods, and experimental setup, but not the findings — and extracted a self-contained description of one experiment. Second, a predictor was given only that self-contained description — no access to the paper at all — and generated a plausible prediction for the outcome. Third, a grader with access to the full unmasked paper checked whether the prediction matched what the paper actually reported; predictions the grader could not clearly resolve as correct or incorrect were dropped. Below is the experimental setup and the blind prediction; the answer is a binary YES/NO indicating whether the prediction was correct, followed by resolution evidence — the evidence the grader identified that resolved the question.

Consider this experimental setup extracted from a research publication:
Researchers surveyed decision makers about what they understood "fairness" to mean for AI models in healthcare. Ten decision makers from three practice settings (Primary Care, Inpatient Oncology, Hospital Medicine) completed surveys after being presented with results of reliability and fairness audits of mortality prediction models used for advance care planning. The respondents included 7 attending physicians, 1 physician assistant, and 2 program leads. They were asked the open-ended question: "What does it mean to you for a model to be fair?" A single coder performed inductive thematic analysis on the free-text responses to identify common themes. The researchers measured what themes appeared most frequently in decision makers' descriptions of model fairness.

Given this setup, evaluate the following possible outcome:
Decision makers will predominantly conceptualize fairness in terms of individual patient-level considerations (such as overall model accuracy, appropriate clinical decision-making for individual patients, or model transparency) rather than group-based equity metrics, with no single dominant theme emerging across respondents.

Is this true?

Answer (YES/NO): NO